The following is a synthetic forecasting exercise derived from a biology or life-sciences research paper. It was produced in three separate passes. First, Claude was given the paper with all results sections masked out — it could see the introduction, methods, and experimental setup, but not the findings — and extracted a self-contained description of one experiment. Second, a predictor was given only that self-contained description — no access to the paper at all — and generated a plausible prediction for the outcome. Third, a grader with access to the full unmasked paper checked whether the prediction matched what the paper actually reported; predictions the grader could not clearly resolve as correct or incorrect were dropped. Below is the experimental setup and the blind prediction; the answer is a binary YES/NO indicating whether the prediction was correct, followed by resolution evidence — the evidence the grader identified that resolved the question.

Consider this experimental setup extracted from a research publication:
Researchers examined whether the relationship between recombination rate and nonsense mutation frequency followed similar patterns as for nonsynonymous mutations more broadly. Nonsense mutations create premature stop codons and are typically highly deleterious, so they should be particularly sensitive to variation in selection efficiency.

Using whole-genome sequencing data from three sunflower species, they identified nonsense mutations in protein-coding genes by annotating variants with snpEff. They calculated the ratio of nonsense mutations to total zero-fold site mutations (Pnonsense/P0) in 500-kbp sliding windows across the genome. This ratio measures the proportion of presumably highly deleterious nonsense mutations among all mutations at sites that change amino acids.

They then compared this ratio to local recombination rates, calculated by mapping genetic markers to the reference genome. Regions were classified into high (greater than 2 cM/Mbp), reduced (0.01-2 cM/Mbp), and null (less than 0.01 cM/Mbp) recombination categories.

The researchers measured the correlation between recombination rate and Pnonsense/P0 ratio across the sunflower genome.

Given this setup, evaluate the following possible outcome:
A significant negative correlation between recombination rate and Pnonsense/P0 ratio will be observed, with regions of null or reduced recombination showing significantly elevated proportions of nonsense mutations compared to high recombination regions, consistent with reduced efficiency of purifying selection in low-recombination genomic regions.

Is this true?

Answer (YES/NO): YES